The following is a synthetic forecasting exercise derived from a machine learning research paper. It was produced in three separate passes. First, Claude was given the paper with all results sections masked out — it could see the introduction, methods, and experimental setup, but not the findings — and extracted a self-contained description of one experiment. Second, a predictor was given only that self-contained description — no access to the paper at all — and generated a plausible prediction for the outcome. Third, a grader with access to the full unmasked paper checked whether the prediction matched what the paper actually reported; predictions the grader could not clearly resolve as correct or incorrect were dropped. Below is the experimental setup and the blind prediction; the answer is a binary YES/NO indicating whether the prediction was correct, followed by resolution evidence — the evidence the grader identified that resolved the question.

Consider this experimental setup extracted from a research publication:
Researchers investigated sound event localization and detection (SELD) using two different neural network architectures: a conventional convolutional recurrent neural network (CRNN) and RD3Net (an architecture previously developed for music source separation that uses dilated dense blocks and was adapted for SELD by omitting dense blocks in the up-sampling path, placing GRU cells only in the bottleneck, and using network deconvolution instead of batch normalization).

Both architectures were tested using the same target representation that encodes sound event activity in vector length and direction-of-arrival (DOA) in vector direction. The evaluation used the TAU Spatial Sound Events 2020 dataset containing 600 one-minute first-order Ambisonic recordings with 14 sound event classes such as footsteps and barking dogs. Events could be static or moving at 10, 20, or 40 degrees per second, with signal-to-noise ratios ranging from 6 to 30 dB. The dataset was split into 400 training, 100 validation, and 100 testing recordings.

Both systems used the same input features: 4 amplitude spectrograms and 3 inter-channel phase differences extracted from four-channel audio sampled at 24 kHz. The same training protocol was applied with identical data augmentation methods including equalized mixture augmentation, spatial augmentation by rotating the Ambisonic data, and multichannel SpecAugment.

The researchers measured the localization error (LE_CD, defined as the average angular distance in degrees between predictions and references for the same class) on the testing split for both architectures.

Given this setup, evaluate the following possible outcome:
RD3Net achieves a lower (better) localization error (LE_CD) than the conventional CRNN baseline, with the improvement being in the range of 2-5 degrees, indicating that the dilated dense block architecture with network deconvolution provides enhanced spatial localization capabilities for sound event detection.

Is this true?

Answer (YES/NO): NO